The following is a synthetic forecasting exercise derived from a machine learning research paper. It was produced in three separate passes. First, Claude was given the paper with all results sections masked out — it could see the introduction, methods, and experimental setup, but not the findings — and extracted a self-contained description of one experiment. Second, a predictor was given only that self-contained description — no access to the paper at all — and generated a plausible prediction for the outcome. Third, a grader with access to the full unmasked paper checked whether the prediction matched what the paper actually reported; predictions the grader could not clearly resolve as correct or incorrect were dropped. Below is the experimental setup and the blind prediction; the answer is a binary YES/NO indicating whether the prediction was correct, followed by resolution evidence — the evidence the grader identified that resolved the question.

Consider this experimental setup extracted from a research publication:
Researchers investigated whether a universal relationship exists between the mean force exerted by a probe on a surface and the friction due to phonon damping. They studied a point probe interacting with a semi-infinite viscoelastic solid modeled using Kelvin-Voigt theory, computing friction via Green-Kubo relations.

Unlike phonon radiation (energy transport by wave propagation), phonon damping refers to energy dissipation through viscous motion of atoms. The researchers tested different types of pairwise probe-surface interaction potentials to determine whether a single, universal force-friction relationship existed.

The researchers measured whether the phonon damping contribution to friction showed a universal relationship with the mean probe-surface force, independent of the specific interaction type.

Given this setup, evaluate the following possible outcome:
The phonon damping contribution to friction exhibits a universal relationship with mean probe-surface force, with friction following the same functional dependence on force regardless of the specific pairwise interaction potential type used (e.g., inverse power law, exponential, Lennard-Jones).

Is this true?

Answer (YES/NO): NO